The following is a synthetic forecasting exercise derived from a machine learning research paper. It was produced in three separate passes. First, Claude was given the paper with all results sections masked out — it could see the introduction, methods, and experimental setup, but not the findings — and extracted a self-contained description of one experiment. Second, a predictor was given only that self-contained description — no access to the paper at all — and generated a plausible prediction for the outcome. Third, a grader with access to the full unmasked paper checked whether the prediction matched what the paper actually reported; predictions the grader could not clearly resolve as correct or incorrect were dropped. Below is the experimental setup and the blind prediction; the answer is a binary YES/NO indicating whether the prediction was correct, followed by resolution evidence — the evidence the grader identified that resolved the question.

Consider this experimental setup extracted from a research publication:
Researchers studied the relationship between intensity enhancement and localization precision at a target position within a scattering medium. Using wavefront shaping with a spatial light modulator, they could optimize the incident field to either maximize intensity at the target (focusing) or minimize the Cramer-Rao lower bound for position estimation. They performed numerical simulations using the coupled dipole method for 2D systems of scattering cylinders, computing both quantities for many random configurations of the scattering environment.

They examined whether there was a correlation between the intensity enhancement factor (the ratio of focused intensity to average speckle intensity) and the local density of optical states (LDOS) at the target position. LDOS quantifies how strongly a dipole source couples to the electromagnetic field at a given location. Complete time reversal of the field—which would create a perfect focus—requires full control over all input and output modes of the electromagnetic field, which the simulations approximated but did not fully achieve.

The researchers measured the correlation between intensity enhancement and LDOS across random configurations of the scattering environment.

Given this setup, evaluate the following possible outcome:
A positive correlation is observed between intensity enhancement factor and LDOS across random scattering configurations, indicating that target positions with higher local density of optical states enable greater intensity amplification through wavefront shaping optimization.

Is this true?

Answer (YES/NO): YES